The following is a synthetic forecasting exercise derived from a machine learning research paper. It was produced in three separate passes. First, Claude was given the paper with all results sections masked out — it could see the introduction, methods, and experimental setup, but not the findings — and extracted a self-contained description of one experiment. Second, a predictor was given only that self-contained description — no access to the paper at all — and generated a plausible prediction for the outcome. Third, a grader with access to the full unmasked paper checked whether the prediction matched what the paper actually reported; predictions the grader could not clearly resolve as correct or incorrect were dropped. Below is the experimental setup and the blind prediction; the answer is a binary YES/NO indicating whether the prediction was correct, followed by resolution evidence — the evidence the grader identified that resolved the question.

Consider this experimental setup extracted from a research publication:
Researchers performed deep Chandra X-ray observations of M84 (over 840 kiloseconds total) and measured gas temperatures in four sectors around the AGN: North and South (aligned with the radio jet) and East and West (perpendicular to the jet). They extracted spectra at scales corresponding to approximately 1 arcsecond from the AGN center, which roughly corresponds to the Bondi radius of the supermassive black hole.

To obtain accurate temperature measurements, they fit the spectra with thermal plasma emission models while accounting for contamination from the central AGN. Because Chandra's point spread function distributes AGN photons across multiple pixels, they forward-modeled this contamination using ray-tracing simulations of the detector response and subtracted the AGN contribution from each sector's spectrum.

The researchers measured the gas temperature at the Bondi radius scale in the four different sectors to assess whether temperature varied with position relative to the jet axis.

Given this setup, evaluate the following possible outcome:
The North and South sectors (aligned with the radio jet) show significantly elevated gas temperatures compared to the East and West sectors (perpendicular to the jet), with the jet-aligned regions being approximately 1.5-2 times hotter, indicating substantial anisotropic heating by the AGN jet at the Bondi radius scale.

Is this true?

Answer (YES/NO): NO